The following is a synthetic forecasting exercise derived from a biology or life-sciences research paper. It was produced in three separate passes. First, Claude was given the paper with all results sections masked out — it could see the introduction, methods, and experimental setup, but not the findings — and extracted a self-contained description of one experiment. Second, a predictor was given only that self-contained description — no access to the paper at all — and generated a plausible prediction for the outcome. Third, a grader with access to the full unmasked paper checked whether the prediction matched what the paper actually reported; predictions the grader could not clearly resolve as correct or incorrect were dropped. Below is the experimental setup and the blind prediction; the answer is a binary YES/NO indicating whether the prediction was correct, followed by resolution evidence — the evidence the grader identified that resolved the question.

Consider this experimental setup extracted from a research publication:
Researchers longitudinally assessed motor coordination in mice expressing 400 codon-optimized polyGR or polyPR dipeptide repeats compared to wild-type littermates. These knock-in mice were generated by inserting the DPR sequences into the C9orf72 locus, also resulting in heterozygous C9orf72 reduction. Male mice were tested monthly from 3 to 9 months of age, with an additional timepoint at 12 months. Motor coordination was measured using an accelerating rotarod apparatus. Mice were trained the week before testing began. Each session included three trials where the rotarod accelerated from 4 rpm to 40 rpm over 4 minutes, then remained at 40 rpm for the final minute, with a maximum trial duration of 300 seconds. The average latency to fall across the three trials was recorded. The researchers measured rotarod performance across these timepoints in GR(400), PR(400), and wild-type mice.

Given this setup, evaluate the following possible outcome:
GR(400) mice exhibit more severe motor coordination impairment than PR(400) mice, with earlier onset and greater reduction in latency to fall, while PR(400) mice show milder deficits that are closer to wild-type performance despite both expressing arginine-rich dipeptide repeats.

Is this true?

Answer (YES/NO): NO